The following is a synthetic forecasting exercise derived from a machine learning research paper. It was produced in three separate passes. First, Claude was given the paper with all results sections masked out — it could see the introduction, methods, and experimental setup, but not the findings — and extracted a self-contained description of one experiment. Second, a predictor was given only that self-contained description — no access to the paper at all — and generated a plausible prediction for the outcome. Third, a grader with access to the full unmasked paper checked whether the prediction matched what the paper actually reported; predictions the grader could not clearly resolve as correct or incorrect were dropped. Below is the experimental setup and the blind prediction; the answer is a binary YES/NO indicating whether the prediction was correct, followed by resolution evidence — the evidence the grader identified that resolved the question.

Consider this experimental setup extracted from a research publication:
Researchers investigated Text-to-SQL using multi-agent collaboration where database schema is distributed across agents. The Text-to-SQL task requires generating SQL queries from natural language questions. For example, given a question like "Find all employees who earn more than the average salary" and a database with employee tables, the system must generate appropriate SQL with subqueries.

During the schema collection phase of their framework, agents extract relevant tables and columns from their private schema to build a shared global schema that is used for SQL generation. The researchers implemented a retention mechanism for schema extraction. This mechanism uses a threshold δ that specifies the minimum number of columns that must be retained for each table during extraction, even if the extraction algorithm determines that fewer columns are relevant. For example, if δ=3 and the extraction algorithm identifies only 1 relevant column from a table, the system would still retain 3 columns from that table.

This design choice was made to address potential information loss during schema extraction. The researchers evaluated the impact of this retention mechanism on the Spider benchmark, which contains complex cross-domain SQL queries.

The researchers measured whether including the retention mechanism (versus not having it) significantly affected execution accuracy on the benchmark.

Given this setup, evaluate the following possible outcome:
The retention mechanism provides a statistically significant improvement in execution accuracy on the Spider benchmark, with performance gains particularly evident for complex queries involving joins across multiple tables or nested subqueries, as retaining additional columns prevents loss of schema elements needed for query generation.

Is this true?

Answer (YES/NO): YES